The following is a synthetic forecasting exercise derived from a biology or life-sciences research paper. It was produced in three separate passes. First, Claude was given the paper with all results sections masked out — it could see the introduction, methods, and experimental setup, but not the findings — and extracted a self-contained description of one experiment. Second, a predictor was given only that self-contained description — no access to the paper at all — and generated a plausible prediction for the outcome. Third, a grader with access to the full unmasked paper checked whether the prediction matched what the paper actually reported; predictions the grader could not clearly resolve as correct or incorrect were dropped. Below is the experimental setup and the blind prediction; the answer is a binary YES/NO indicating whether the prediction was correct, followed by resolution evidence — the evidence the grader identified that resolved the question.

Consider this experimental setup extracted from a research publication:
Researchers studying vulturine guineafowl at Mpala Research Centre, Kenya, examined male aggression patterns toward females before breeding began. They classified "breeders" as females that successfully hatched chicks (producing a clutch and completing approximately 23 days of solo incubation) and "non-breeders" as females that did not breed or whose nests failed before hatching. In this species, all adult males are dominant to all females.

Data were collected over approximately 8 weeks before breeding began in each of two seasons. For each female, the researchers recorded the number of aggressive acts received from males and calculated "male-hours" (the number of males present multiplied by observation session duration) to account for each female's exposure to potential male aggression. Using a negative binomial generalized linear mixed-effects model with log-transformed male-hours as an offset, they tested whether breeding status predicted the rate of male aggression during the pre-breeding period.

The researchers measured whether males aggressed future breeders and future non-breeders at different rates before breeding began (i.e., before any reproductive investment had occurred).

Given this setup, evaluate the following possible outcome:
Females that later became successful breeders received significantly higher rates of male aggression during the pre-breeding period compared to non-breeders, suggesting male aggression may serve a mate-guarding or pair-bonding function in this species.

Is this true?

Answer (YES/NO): NO